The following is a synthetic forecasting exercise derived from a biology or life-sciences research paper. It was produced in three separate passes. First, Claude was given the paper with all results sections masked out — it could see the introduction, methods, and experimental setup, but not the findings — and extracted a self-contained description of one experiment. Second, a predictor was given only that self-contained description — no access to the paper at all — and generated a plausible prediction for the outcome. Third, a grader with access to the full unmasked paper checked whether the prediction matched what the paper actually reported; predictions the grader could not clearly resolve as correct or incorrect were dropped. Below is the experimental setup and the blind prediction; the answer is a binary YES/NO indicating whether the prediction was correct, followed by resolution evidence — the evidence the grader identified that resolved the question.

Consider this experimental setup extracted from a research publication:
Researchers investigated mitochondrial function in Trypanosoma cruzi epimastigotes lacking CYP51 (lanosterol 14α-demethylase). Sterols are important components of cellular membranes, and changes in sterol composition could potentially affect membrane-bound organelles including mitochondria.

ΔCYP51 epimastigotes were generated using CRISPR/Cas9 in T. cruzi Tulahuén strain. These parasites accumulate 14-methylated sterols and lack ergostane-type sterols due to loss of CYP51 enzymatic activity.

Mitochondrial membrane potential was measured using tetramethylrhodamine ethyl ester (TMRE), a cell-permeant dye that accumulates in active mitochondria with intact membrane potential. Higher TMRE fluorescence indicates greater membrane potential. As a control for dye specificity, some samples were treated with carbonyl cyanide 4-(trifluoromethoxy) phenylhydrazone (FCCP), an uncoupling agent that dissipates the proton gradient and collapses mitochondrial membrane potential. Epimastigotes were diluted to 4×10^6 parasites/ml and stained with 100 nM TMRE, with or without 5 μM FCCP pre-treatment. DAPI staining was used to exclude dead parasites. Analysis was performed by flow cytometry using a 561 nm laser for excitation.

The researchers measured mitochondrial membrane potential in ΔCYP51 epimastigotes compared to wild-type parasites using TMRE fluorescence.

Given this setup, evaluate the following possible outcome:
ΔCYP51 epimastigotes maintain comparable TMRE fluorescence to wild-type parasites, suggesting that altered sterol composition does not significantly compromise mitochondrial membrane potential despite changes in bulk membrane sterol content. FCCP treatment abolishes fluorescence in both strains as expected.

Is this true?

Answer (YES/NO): NO